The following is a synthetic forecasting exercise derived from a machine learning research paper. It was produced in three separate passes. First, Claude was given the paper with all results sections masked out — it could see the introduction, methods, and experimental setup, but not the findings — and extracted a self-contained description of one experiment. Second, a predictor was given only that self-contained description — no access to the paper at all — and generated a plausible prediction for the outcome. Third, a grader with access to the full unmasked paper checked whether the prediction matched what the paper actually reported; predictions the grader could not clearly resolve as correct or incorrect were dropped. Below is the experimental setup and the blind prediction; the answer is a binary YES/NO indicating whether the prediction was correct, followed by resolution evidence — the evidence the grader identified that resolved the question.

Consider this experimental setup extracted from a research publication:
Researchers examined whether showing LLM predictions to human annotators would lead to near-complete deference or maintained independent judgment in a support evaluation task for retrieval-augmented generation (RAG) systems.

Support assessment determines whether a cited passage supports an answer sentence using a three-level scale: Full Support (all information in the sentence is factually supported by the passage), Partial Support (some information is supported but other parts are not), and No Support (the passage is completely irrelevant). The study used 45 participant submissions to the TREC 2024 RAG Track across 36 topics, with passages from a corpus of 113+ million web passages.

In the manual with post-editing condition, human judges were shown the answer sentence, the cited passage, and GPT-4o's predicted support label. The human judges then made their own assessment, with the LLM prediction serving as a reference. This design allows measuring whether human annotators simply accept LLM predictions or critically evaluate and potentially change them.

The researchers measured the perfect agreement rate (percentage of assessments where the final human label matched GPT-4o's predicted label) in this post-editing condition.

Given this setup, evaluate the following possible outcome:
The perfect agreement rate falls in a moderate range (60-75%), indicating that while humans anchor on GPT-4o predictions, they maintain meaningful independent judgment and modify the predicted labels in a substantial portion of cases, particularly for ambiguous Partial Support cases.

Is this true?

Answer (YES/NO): YES